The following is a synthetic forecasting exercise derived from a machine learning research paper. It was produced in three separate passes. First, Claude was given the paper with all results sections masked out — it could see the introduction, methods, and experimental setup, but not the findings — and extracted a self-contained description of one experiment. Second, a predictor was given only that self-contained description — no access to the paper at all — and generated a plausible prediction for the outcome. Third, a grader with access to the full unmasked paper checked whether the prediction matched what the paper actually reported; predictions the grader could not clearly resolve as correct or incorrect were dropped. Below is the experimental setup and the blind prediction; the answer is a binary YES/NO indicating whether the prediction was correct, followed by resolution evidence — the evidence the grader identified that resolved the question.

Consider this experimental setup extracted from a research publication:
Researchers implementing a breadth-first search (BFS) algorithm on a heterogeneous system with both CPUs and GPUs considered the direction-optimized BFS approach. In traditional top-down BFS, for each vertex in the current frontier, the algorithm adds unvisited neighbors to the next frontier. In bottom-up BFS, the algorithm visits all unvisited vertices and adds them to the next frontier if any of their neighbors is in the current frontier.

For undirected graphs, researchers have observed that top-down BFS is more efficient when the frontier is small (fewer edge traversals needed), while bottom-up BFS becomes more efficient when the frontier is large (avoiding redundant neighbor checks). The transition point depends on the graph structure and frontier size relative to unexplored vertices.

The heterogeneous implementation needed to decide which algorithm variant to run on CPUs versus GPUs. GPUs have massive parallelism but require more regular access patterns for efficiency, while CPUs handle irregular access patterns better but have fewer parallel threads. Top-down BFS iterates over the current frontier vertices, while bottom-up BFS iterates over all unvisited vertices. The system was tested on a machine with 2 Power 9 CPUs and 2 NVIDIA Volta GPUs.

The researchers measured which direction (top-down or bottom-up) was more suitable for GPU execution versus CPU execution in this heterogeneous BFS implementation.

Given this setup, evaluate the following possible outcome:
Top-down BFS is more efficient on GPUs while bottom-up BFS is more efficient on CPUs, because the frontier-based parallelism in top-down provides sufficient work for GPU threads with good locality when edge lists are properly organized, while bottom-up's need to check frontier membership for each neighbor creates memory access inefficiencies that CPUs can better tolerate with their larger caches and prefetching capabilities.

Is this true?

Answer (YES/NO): NO